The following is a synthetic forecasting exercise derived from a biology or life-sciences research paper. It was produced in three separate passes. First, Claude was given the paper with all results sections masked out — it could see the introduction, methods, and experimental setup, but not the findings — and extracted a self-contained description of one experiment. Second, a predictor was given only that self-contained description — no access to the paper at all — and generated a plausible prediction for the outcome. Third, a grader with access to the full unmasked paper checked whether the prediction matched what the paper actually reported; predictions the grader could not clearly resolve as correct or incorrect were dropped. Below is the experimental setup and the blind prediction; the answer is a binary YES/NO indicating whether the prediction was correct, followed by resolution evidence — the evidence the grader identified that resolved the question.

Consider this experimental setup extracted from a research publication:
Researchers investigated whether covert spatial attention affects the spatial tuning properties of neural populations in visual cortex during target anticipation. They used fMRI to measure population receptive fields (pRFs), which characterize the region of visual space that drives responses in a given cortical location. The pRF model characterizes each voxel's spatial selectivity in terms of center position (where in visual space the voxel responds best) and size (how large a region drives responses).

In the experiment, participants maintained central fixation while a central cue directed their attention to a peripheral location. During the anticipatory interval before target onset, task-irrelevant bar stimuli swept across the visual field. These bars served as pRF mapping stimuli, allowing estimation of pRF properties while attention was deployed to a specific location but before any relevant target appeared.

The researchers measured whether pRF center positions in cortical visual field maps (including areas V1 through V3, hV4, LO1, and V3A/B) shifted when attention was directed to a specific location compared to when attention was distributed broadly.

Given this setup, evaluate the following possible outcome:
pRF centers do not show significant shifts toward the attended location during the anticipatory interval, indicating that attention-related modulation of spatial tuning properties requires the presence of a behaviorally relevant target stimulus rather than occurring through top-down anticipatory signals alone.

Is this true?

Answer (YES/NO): NO